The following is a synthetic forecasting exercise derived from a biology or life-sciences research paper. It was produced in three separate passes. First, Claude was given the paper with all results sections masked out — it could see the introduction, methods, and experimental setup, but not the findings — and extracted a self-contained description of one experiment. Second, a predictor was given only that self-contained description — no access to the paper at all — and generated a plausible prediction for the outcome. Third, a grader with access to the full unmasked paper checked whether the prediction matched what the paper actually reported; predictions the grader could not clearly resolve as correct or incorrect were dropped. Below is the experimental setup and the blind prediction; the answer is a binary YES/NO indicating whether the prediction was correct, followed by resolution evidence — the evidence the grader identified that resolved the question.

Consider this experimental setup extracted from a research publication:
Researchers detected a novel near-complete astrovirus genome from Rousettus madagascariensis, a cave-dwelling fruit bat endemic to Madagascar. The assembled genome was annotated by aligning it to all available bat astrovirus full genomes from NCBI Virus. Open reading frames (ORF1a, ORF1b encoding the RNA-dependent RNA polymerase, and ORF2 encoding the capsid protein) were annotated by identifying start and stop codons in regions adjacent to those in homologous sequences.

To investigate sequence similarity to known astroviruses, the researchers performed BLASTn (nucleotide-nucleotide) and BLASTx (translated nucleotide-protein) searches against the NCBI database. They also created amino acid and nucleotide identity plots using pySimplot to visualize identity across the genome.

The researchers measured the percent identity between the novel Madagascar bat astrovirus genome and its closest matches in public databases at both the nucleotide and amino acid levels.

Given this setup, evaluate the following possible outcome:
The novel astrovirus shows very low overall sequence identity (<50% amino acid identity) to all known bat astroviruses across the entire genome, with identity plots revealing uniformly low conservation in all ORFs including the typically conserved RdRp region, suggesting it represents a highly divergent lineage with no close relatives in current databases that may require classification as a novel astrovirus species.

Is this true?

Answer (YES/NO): NO